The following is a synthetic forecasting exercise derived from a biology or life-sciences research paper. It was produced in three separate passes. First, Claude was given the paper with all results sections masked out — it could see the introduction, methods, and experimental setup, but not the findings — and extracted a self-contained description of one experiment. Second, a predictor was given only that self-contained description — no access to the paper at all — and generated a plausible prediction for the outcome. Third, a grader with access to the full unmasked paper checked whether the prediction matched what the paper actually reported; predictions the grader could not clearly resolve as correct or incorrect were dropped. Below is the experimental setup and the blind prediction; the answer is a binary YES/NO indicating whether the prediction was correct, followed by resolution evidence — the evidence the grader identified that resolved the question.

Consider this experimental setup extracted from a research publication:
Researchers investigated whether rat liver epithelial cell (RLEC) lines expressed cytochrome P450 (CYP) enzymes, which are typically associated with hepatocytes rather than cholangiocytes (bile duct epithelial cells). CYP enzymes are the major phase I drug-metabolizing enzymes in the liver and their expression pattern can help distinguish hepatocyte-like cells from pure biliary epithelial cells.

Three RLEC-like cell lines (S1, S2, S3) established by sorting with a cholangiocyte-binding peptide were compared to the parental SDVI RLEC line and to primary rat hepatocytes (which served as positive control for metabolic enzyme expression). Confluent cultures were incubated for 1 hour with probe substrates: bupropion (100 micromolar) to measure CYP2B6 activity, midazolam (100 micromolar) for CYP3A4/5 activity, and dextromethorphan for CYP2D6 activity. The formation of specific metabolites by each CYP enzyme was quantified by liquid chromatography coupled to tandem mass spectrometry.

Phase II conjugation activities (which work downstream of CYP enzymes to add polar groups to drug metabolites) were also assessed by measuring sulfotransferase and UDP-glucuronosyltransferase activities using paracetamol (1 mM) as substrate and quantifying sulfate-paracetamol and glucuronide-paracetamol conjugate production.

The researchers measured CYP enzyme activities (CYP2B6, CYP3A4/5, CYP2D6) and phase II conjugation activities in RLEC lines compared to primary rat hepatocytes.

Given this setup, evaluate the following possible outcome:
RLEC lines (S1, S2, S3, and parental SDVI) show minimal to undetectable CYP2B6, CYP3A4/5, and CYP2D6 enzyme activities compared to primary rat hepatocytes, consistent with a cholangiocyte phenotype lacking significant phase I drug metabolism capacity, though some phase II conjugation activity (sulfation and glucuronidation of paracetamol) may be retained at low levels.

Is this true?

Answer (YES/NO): NO